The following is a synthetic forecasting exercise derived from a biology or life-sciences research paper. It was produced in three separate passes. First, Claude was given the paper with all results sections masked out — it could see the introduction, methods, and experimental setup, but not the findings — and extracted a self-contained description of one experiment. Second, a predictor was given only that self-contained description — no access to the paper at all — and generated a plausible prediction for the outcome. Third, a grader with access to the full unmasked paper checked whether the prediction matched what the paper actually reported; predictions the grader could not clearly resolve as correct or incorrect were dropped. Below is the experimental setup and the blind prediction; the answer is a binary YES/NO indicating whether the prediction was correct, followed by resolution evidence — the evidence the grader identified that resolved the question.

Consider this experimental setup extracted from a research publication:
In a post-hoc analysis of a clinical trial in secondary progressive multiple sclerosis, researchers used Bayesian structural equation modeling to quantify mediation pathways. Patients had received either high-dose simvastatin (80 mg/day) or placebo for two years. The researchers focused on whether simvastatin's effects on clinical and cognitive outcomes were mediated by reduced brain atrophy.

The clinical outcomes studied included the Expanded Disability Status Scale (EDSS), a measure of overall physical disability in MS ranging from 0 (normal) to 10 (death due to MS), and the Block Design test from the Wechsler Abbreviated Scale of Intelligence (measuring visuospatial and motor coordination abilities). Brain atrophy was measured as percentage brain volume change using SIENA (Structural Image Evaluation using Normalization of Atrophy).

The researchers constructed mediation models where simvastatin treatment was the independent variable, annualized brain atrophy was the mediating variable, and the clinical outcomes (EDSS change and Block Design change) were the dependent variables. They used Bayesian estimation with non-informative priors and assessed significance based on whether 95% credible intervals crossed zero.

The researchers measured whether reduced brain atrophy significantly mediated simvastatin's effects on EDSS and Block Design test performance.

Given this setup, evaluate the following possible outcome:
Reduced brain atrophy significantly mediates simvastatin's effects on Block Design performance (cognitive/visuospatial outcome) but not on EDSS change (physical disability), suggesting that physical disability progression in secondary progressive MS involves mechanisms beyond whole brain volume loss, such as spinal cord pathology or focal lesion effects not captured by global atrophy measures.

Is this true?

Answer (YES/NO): NO